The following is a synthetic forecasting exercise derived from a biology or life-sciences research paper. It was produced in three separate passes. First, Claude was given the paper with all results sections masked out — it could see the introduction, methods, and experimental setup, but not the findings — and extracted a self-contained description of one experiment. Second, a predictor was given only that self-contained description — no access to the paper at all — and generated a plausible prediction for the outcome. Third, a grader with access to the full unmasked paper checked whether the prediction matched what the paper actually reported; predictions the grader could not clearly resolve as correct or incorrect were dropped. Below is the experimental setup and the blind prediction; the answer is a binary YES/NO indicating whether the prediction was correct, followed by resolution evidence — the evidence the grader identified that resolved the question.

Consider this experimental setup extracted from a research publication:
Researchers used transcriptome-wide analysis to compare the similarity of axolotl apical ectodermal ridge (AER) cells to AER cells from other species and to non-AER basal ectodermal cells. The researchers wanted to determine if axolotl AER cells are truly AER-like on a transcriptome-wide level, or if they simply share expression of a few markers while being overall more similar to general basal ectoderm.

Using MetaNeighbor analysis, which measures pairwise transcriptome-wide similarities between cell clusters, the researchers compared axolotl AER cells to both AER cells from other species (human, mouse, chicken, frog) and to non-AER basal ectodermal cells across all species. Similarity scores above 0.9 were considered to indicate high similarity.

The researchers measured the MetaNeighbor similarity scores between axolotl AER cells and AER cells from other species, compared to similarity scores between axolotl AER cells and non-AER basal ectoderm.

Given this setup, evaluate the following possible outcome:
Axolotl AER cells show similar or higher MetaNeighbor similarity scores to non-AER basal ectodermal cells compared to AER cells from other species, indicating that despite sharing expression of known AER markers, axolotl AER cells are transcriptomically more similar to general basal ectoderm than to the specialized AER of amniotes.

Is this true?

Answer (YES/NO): NO